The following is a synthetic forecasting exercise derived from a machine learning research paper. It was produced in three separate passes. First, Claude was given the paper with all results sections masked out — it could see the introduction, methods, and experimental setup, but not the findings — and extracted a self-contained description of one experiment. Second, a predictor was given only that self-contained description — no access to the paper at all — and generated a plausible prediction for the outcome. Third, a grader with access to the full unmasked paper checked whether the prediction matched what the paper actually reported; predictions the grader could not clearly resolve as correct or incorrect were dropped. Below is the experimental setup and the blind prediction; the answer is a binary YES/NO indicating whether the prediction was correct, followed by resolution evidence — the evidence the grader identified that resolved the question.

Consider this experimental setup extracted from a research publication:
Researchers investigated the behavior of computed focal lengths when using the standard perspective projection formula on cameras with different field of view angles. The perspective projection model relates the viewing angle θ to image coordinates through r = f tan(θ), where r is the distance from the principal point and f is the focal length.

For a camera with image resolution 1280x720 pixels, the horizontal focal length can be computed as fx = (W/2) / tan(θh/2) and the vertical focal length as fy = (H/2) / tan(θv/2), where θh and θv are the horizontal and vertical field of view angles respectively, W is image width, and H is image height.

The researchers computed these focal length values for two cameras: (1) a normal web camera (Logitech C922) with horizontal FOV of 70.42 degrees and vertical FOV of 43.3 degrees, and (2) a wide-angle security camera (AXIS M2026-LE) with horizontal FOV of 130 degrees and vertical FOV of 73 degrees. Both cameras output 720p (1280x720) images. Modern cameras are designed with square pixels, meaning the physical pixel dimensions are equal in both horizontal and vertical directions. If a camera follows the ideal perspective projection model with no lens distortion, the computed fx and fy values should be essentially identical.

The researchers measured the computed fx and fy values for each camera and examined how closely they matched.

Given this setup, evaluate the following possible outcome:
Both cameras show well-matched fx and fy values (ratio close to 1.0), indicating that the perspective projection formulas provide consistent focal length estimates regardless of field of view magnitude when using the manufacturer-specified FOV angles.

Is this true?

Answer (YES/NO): NO